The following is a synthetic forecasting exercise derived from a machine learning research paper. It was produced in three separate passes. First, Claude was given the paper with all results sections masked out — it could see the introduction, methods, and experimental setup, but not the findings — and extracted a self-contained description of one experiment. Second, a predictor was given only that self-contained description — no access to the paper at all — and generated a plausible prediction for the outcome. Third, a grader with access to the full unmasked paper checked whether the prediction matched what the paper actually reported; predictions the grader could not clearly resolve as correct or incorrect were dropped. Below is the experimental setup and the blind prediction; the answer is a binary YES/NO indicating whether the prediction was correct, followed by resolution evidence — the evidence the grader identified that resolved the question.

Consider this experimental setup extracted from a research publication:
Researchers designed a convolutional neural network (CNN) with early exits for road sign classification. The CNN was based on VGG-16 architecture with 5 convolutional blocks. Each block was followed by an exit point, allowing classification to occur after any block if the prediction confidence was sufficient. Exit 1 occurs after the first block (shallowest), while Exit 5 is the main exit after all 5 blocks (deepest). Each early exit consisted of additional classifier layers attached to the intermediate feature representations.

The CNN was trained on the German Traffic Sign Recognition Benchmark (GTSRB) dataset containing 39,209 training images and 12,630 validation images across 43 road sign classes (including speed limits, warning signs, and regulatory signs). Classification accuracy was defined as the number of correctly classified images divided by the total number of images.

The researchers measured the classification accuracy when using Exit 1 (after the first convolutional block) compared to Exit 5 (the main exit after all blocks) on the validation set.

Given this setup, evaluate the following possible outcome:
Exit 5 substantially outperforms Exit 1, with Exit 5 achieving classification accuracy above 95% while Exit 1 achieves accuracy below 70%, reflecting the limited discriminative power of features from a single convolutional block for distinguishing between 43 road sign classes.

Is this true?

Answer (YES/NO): NO